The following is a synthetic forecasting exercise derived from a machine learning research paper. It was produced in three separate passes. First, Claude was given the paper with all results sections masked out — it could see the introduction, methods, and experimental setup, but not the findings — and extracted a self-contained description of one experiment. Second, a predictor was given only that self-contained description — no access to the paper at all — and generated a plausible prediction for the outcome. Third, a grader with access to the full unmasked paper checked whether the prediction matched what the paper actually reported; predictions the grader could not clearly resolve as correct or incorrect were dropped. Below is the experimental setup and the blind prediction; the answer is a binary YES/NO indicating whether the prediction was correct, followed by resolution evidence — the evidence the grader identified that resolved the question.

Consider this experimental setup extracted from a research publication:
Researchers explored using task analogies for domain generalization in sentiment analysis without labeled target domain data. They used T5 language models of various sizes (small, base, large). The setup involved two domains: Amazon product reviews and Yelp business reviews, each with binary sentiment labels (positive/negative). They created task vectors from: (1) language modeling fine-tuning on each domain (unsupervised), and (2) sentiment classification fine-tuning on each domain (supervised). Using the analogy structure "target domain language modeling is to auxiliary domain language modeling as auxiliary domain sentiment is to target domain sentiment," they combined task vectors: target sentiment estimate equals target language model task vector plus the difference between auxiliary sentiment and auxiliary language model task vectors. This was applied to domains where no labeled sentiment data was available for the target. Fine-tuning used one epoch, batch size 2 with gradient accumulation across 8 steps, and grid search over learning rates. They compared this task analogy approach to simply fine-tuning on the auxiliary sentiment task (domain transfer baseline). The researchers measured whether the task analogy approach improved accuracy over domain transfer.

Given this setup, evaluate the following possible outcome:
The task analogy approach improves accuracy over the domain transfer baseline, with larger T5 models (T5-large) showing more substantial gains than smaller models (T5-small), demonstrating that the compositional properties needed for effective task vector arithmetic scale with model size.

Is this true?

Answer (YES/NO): NO